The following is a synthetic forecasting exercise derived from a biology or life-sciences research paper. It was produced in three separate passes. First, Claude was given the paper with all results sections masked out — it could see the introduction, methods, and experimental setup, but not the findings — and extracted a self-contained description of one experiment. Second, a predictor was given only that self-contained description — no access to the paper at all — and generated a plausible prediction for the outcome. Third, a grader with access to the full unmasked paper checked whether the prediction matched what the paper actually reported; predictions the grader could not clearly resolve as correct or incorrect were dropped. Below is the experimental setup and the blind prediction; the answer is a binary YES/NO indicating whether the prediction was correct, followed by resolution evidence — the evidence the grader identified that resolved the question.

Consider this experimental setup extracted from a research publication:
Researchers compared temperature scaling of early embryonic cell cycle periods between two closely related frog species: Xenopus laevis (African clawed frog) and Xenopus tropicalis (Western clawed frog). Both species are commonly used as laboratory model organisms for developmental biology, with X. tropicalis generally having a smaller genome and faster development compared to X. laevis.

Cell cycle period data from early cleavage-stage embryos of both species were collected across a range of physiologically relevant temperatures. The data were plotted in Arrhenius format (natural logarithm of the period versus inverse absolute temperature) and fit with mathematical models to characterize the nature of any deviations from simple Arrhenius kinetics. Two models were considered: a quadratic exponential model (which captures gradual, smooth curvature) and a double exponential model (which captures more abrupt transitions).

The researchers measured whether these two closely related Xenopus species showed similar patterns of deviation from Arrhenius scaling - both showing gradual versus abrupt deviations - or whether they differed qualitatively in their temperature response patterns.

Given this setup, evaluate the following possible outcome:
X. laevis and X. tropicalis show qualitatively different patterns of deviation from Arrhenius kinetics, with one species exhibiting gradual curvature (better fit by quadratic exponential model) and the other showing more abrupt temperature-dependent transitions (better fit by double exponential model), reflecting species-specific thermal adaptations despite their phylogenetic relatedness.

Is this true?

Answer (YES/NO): NO